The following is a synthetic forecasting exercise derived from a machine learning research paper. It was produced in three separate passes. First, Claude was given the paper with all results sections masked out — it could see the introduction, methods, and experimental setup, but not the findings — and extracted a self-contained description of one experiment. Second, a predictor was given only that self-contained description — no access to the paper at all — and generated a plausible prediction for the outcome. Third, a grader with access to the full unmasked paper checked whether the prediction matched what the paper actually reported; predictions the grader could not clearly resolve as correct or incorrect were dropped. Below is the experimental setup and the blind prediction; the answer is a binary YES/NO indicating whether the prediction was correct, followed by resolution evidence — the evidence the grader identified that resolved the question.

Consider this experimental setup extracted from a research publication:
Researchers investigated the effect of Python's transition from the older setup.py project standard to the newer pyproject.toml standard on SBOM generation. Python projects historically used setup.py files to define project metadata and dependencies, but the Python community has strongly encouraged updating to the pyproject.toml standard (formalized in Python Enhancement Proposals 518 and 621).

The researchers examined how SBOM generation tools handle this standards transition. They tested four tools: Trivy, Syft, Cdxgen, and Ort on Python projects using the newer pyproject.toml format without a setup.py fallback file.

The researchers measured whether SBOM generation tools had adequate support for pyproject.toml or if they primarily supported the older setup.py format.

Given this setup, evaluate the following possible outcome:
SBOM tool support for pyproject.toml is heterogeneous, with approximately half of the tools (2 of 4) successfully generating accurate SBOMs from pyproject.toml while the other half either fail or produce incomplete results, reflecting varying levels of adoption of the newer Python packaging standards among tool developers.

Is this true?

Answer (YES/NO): NO